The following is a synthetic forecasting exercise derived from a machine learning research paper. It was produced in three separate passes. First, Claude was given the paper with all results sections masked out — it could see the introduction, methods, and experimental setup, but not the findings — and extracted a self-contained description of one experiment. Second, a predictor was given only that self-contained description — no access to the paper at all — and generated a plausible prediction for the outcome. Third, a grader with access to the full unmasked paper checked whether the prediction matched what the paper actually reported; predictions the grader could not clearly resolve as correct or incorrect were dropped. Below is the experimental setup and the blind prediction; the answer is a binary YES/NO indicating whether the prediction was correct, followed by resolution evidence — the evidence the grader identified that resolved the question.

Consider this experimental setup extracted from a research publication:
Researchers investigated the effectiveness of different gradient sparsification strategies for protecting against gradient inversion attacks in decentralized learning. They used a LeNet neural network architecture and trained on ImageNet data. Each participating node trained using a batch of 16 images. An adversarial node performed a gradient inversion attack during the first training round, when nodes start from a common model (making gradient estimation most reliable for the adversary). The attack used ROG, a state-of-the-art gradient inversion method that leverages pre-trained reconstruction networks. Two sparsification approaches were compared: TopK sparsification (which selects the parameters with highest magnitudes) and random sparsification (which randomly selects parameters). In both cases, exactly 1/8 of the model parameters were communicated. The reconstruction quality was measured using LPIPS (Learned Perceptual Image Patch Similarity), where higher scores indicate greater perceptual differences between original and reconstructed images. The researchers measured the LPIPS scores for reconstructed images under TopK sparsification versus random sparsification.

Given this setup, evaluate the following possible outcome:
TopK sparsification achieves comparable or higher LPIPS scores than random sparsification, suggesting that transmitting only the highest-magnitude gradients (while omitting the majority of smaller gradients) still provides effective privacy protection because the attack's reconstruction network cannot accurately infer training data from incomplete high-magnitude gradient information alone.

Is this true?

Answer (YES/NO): NO